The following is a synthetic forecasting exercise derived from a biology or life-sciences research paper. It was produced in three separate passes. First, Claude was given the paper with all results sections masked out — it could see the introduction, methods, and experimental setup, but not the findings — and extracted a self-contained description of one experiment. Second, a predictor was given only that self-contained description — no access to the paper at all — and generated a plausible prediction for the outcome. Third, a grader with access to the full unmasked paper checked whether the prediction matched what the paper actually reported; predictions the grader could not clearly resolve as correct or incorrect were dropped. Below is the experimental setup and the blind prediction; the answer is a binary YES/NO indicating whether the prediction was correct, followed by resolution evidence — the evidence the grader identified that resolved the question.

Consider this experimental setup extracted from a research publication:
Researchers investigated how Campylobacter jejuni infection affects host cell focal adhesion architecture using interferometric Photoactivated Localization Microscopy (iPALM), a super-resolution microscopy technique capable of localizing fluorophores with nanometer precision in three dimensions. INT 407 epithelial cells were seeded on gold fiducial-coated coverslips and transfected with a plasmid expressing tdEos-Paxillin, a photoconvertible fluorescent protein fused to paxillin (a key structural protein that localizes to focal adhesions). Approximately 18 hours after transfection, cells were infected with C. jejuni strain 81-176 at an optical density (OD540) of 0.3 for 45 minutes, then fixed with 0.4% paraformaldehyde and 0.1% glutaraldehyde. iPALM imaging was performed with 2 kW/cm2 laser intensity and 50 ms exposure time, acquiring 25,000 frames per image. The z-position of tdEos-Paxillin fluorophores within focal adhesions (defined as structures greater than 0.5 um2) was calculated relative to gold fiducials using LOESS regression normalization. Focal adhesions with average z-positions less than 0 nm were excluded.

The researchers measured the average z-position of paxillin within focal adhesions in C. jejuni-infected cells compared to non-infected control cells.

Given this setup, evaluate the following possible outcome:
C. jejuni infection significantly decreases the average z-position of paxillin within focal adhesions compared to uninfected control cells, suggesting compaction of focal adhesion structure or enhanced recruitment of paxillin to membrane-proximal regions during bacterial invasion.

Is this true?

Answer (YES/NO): NO